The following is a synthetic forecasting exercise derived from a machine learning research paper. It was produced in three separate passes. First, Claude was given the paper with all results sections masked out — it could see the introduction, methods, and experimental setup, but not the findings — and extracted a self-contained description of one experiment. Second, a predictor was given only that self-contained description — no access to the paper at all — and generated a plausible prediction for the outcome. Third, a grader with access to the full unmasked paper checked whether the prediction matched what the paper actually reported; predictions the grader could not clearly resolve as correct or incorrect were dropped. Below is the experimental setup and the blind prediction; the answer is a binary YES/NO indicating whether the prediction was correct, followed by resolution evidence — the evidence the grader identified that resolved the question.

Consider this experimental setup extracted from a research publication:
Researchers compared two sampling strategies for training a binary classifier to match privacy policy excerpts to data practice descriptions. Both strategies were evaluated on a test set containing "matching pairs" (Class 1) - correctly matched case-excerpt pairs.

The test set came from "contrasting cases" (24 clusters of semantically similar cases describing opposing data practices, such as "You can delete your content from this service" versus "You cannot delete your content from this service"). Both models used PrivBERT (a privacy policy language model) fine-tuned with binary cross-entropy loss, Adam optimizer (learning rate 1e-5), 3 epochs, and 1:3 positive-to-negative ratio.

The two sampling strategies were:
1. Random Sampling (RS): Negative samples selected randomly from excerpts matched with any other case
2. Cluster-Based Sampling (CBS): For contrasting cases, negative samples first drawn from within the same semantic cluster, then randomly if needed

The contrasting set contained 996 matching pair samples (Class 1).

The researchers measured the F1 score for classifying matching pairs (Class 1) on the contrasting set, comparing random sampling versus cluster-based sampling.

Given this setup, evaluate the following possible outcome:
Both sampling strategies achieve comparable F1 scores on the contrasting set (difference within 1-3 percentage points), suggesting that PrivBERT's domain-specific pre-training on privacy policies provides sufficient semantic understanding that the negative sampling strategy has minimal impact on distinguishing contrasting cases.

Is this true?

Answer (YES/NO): NO